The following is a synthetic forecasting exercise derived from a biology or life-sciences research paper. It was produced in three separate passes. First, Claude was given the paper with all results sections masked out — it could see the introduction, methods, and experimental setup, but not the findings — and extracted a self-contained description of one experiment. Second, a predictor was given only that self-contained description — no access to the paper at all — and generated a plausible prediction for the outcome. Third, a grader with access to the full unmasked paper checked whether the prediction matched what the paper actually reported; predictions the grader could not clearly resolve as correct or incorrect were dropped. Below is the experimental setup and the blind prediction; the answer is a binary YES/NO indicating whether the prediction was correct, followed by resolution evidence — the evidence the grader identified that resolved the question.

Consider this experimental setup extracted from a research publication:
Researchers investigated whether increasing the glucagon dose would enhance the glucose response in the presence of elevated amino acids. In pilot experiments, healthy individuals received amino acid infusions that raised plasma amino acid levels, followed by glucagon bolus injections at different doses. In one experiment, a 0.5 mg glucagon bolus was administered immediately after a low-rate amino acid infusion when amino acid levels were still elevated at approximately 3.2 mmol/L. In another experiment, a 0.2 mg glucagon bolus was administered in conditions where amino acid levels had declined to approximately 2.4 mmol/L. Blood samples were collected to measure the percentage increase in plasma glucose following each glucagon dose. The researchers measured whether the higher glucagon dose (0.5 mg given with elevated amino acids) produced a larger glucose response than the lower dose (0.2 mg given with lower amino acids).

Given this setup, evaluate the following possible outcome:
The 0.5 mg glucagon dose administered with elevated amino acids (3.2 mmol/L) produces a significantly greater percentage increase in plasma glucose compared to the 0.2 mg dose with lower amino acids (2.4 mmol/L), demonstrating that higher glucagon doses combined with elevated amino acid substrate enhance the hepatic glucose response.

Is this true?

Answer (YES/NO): NO